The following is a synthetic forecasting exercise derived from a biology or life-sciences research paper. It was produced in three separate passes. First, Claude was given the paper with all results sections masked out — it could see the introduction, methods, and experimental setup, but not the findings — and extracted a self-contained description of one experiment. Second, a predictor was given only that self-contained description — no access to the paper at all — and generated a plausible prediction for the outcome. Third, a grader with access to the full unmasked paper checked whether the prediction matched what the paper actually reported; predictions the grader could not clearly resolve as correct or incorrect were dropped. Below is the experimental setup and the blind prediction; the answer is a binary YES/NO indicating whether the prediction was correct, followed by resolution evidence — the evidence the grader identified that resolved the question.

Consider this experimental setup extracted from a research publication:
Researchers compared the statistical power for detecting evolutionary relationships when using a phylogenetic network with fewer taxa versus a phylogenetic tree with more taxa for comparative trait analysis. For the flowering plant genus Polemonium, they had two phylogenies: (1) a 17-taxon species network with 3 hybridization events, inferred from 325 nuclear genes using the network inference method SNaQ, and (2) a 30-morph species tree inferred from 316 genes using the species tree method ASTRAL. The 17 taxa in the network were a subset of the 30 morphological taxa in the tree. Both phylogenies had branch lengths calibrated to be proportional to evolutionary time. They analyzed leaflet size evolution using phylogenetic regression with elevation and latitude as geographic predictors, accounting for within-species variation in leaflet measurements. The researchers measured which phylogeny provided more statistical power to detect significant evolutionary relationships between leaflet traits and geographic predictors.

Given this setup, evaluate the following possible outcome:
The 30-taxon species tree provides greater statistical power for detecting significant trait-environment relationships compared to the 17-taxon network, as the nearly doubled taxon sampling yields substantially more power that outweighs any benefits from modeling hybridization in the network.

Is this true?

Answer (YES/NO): YES